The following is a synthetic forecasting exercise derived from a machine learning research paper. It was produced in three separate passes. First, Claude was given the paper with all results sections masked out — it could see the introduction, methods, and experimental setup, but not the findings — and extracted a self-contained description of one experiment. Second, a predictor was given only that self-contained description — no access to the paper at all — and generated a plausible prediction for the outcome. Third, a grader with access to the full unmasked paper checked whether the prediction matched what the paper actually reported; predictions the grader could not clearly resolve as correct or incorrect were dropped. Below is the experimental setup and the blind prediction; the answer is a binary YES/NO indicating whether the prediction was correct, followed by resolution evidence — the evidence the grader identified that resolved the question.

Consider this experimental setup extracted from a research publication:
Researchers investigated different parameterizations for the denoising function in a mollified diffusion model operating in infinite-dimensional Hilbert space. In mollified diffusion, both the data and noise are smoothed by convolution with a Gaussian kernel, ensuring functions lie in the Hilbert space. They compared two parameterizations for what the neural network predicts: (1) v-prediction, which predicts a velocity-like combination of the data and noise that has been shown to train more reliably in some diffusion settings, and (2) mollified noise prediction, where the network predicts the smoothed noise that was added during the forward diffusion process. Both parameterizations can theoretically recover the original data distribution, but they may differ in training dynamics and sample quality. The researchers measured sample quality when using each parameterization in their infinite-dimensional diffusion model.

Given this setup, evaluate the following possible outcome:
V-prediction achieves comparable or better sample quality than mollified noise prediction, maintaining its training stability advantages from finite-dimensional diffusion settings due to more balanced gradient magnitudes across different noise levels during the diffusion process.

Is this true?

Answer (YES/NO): NO